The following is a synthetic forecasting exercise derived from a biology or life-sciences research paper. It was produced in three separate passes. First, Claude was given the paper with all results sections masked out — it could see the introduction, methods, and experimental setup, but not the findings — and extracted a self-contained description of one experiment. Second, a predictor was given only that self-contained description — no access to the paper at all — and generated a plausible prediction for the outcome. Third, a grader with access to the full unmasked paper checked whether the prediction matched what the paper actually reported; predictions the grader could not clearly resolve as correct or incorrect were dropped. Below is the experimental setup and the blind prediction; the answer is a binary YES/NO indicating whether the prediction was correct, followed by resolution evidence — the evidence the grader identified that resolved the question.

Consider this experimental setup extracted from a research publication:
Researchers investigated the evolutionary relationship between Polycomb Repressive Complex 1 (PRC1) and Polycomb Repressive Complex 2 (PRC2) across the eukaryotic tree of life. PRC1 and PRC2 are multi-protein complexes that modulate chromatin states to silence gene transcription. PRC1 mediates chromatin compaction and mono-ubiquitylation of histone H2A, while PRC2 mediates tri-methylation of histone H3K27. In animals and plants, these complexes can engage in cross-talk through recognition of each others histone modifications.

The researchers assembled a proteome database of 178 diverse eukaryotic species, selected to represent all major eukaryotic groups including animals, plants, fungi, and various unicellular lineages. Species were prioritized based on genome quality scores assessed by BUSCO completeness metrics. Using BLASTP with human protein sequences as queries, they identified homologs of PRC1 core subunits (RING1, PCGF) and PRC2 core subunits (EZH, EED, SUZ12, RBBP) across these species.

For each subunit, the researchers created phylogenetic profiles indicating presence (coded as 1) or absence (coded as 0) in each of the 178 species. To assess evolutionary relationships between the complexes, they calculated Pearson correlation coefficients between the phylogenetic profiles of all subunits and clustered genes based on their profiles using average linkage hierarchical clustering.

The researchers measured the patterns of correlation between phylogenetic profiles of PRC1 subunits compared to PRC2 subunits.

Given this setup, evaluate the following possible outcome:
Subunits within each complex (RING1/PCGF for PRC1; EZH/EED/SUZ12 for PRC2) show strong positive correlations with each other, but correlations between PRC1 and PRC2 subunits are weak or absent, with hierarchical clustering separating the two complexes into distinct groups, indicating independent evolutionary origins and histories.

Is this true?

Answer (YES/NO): YES